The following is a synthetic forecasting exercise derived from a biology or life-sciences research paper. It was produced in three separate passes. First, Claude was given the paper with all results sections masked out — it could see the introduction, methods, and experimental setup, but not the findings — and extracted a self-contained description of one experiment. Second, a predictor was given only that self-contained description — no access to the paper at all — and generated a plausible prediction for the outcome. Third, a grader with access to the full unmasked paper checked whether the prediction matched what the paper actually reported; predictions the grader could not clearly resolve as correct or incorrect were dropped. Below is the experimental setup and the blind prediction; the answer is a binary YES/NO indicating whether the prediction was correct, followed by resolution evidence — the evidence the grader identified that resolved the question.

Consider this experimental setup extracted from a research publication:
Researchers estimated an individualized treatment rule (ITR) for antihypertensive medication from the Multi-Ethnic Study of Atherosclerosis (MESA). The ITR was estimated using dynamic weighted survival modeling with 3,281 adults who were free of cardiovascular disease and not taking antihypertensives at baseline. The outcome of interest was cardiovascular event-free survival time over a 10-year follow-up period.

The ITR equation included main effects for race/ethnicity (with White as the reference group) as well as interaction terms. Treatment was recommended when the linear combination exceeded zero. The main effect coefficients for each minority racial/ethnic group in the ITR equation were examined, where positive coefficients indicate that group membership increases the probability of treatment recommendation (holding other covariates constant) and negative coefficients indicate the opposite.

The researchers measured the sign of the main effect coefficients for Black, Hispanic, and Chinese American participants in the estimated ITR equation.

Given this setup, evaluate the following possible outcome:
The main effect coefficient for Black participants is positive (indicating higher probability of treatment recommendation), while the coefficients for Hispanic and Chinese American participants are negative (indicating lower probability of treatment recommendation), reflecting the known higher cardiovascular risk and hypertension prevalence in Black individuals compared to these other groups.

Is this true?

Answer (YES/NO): NO